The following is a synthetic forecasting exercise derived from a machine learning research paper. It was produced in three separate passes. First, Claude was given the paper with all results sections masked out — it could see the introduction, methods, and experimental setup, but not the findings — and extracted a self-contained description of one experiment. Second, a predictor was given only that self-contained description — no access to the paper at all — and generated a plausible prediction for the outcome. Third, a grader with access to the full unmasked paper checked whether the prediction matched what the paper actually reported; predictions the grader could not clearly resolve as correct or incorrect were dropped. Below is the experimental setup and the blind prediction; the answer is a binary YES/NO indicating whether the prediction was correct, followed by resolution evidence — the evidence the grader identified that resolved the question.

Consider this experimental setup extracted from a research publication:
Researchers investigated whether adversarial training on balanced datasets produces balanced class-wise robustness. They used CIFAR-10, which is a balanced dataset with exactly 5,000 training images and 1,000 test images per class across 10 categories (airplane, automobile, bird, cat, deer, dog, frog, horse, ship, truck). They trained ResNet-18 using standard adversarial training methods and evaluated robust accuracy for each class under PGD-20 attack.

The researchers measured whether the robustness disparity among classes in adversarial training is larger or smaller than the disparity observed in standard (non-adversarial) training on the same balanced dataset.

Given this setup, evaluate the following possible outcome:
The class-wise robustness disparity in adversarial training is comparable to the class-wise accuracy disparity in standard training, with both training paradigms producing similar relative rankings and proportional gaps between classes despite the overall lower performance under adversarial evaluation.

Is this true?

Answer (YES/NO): NO